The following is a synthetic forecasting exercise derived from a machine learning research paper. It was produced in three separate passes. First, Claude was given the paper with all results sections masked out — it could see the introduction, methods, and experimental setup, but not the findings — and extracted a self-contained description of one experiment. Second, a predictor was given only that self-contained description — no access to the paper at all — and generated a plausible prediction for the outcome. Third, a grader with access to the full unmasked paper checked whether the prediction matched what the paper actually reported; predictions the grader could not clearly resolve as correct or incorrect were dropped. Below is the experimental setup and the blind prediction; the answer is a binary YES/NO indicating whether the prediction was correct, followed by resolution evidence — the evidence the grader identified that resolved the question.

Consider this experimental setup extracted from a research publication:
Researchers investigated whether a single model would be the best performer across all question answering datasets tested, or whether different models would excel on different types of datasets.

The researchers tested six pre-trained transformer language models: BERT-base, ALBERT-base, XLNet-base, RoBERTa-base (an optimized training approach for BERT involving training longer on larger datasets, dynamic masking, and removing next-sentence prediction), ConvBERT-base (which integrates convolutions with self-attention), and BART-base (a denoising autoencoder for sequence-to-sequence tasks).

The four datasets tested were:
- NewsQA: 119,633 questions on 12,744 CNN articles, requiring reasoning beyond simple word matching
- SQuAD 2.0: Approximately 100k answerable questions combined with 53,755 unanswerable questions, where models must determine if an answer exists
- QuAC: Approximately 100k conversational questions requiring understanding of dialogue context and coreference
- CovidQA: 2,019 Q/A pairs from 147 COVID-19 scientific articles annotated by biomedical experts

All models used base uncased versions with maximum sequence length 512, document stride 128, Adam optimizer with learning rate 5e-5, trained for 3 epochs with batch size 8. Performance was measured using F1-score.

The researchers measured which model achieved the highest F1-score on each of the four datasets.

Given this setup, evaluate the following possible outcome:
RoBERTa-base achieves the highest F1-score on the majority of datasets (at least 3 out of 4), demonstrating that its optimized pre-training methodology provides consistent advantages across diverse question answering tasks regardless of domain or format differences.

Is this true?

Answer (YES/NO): NO